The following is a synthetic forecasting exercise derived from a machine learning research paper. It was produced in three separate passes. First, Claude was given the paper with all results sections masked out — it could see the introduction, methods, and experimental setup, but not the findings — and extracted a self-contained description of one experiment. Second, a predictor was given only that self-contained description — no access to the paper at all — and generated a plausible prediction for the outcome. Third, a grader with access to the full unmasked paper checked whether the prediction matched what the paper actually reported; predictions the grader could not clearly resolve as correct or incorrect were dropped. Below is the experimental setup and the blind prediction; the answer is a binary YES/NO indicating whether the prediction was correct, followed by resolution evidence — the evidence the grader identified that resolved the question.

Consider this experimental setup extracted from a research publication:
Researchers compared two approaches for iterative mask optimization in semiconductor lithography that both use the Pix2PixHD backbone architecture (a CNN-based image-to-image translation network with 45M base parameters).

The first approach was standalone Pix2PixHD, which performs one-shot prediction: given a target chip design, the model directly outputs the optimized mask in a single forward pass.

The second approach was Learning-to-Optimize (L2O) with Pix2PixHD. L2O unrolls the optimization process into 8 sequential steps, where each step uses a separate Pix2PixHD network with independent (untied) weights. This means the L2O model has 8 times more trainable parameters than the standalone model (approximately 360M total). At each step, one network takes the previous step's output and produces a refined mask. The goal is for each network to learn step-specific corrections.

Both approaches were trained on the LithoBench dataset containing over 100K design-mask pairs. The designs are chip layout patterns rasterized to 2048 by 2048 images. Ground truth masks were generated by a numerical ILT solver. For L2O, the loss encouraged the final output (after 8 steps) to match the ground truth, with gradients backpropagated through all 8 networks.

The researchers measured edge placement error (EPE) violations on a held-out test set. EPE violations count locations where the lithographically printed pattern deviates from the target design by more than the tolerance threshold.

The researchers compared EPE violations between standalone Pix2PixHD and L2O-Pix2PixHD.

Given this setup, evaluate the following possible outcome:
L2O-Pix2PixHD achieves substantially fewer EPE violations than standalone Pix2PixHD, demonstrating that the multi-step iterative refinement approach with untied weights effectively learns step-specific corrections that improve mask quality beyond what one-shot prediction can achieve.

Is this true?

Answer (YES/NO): NO